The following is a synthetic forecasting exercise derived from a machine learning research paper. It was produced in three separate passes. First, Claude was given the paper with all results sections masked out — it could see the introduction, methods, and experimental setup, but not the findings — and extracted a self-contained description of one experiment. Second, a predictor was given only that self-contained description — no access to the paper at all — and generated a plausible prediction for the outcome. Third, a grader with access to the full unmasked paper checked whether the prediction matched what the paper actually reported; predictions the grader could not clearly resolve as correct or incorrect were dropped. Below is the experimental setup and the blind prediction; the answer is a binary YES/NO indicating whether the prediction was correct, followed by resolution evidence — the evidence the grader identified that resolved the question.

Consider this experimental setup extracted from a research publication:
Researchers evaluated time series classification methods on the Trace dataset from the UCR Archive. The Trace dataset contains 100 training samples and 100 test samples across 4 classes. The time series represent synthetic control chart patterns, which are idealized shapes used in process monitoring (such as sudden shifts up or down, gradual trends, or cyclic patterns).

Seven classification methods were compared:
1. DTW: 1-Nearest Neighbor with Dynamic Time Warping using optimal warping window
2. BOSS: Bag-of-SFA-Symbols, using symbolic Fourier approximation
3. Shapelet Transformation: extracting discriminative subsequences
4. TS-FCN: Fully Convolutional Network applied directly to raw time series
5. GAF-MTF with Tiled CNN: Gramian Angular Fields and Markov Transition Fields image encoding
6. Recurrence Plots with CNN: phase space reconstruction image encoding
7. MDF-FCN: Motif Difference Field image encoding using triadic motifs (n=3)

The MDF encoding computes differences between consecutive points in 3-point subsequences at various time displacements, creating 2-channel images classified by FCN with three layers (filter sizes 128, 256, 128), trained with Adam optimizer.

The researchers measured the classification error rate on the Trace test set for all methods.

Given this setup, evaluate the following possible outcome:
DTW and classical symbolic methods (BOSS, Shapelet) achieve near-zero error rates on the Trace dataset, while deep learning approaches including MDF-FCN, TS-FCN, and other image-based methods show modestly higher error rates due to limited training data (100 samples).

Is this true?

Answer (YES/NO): NO